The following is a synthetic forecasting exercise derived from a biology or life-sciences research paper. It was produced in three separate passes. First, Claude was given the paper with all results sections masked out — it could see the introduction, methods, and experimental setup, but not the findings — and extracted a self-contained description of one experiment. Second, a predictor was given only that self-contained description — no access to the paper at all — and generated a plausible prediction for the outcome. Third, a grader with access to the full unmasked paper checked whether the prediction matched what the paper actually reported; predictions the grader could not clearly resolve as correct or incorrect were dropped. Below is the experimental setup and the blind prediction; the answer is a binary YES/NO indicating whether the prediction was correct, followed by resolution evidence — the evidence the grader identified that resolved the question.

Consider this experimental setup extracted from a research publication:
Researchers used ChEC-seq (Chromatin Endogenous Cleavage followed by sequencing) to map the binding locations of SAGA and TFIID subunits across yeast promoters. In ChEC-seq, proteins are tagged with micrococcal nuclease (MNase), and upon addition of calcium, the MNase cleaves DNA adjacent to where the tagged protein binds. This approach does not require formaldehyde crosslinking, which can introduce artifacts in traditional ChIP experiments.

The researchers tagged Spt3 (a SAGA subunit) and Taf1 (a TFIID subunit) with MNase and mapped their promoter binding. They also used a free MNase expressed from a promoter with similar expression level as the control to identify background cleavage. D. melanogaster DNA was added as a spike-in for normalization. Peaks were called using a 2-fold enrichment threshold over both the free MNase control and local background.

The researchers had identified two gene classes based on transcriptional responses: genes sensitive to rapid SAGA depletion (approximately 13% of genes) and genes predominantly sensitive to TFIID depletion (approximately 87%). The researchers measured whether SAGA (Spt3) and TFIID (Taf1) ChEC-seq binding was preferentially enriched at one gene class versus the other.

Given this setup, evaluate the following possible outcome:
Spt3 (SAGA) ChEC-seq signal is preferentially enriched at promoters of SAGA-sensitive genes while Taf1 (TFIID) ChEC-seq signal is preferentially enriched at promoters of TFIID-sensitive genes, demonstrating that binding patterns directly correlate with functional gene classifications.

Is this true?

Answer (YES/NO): NO